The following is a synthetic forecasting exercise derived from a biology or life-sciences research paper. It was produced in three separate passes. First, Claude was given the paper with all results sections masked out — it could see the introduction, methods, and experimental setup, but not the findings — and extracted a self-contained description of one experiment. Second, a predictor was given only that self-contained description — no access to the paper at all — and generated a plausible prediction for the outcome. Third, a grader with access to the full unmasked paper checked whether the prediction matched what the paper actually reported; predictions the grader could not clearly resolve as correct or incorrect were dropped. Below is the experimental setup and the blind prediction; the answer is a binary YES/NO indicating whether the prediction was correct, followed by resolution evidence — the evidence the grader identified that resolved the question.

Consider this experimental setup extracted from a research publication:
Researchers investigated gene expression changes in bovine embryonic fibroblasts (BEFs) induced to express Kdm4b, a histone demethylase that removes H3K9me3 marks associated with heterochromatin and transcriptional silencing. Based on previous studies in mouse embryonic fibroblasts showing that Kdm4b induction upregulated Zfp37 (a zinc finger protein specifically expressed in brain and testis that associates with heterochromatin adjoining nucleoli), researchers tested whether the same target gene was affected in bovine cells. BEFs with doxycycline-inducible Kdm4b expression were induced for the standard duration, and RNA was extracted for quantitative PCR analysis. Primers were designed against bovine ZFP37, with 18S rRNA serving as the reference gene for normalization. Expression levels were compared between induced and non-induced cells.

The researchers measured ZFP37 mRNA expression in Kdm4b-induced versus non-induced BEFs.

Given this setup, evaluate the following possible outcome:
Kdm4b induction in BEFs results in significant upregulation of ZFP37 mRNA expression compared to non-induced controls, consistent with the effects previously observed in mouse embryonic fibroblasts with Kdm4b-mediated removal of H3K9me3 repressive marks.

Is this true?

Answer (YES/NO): YES